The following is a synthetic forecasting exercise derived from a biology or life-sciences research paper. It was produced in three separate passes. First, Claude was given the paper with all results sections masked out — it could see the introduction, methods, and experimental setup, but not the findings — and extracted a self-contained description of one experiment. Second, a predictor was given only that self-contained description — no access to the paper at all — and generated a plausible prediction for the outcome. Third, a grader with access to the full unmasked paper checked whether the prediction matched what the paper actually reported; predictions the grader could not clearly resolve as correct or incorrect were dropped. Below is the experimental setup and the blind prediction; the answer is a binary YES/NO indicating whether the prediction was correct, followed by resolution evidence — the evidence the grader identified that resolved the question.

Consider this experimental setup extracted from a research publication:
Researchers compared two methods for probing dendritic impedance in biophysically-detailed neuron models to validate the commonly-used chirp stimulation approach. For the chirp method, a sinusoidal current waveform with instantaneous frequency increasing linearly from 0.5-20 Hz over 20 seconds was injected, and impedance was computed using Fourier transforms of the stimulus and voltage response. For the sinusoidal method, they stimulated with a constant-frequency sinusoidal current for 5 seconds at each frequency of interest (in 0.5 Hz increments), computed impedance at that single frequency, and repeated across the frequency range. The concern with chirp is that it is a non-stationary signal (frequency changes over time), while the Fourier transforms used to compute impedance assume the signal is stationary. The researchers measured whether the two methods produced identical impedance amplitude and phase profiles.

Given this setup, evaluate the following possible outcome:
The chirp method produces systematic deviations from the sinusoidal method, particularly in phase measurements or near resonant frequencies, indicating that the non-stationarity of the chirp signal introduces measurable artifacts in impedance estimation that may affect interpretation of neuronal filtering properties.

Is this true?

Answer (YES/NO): NO